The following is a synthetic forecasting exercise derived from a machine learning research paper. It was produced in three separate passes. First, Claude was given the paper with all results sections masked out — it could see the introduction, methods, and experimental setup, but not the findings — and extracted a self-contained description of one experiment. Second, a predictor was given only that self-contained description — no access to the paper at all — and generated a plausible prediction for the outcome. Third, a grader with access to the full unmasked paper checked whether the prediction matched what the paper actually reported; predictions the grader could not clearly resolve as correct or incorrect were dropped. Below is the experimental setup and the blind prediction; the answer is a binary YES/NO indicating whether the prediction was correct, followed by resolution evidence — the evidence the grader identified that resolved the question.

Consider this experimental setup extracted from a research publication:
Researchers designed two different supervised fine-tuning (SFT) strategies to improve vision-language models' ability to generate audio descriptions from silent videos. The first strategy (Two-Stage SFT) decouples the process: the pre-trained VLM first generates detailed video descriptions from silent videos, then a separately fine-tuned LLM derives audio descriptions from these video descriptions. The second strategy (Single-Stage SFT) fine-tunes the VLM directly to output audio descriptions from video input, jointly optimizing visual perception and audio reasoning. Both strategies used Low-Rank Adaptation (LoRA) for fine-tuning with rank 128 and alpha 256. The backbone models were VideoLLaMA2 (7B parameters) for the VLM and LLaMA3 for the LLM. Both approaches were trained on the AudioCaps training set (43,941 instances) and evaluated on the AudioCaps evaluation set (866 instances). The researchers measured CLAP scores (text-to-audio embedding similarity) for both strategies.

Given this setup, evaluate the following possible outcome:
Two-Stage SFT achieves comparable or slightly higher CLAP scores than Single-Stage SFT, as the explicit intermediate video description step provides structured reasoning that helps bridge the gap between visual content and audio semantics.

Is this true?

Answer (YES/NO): NO